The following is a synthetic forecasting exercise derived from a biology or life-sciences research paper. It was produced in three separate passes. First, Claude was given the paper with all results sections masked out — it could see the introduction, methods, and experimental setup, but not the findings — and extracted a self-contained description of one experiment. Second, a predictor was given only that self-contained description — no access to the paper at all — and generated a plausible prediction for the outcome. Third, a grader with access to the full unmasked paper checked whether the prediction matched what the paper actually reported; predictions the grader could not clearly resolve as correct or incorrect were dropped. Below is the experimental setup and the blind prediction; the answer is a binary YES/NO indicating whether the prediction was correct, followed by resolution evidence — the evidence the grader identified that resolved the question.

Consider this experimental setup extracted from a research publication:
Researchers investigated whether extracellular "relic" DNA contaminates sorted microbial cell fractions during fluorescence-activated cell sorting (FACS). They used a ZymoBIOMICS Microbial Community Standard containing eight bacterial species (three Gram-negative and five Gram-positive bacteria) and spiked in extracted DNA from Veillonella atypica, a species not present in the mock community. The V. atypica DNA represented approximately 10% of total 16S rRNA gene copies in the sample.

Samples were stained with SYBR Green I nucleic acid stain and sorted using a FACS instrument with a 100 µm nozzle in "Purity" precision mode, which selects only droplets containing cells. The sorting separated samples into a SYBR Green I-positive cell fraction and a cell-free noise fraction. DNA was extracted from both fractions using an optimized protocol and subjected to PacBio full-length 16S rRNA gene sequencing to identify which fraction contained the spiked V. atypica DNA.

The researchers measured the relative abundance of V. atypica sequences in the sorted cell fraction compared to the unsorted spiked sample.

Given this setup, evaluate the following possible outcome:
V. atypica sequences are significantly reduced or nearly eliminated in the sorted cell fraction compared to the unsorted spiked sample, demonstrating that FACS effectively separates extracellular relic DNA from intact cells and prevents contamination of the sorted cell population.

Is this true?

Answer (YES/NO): YES